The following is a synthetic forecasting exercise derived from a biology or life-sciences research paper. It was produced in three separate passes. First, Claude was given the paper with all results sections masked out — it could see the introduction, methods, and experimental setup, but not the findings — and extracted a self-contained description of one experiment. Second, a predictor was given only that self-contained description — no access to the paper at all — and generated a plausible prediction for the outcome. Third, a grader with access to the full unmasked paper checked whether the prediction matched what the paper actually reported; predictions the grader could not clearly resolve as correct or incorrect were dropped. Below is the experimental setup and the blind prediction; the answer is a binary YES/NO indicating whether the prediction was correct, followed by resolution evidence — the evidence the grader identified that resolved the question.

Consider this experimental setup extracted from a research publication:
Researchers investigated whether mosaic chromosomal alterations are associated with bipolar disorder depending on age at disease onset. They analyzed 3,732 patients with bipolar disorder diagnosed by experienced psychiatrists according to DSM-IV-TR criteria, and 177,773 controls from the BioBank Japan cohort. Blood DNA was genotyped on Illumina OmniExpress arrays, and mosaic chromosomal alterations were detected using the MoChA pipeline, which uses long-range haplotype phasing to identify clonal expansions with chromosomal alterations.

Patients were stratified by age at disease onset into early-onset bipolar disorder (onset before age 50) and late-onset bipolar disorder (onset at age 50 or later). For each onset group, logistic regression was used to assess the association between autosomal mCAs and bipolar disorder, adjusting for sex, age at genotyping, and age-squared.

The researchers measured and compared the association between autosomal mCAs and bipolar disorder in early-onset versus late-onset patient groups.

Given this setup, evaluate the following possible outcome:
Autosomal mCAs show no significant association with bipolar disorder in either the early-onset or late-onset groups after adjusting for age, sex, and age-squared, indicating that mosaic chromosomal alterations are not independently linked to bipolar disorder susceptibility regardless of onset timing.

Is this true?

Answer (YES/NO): NO